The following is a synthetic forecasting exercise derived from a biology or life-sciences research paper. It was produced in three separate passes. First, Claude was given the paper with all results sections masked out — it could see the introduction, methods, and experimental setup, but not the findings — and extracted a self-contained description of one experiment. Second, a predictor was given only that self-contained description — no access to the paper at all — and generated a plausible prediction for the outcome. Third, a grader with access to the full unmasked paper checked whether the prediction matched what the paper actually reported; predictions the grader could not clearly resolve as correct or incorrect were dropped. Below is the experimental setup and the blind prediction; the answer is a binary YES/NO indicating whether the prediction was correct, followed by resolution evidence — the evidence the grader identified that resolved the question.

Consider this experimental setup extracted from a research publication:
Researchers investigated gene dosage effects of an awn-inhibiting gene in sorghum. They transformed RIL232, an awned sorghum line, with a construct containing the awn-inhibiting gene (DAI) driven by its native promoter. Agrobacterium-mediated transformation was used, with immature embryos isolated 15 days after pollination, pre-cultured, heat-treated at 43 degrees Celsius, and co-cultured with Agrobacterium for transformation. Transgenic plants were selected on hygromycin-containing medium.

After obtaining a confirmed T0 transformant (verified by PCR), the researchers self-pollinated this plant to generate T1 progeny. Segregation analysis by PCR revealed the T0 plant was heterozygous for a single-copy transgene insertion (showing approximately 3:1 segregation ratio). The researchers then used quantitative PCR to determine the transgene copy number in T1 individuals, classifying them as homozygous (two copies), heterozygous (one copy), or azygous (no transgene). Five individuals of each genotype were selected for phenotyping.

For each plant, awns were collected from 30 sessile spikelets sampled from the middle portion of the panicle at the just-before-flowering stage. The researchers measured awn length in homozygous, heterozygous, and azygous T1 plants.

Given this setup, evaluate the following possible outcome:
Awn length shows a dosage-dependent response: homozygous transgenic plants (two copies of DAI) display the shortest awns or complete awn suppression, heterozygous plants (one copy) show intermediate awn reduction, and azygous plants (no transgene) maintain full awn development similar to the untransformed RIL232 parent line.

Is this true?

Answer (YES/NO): YES